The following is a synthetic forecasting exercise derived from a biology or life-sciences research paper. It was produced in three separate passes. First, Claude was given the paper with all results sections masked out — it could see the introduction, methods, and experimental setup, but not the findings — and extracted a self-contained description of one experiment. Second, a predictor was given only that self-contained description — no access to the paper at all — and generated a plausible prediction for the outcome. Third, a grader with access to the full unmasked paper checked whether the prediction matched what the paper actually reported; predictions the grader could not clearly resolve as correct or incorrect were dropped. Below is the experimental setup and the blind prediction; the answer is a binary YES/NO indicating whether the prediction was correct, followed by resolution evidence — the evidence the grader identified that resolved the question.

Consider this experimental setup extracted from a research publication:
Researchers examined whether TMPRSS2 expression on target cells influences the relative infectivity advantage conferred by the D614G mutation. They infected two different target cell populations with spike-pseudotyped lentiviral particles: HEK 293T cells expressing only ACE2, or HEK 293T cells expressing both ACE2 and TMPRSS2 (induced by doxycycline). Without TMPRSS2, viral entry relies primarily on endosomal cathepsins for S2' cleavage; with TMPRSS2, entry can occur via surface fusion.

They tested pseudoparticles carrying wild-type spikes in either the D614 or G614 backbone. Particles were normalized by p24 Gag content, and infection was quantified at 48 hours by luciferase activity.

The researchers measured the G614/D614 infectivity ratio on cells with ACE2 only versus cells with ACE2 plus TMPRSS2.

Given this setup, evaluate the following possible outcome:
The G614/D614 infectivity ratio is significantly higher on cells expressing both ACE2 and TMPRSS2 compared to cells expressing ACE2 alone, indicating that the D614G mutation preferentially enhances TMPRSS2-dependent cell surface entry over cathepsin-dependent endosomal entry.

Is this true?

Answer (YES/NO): NO